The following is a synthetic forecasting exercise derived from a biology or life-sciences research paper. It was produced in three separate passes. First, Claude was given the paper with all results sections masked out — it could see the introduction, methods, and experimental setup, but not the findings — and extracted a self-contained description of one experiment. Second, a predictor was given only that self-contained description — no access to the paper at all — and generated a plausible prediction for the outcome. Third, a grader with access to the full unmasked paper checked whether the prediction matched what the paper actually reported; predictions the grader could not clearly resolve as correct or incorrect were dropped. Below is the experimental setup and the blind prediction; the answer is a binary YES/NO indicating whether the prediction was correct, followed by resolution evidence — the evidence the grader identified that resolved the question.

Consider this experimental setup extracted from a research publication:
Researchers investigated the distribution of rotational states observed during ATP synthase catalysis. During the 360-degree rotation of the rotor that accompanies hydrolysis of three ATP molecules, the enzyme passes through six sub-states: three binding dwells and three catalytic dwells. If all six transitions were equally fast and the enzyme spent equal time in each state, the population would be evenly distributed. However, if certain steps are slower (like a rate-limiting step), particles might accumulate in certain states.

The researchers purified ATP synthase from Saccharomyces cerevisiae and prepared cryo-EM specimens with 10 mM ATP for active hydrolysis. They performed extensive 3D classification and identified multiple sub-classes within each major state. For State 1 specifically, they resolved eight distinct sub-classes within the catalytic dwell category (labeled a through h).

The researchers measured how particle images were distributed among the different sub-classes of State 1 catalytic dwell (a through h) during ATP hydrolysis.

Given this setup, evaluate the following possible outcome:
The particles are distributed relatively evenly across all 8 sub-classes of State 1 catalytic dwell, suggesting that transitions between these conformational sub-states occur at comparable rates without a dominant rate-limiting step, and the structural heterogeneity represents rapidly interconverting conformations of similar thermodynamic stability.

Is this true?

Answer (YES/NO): NO